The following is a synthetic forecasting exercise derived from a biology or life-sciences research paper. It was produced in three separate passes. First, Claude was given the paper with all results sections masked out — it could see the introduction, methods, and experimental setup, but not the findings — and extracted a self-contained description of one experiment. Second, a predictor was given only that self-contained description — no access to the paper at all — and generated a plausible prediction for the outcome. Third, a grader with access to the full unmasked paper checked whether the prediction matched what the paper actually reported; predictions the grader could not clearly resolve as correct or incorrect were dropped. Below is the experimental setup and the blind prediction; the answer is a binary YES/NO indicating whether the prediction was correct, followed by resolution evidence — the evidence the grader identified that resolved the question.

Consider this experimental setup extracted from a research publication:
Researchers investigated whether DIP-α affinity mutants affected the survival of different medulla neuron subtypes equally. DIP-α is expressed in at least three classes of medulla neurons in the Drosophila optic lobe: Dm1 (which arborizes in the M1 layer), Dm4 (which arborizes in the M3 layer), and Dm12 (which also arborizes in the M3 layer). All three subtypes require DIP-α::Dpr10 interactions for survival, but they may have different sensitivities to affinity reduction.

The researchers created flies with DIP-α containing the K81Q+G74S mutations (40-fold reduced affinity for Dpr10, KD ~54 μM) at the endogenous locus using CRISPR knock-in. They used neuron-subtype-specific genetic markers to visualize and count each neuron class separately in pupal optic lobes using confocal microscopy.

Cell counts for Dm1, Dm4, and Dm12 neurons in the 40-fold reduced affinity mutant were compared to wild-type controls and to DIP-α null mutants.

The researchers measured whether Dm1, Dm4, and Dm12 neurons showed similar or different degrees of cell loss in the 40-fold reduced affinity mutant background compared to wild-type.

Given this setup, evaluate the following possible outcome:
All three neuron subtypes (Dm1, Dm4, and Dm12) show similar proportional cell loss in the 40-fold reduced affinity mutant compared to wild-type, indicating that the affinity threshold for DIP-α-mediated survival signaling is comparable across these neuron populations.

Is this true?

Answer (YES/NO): NO